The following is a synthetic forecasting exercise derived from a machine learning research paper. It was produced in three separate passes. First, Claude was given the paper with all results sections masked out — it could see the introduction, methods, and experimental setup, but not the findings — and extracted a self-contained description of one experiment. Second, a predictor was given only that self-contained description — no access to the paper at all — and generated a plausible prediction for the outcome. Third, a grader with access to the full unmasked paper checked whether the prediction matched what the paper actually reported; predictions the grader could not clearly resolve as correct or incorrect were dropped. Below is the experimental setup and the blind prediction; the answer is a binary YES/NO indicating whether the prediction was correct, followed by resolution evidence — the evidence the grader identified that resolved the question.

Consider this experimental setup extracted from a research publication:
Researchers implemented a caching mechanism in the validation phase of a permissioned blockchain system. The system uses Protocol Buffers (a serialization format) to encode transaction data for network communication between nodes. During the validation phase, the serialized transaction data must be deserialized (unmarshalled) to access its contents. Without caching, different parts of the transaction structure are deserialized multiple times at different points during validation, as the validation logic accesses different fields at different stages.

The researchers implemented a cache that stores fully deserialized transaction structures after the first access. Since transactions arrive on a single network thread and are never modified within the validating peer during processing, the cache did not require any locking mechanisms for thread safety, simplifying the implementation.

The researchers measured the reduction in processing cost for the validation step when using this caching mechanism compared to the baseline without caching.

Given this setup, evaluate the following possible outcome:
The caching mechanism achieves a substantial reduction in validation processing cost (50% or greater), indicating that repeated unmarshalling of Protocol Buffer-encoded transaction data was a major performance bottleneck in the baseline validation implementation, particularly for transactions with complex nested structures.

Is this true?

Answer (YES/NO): NO